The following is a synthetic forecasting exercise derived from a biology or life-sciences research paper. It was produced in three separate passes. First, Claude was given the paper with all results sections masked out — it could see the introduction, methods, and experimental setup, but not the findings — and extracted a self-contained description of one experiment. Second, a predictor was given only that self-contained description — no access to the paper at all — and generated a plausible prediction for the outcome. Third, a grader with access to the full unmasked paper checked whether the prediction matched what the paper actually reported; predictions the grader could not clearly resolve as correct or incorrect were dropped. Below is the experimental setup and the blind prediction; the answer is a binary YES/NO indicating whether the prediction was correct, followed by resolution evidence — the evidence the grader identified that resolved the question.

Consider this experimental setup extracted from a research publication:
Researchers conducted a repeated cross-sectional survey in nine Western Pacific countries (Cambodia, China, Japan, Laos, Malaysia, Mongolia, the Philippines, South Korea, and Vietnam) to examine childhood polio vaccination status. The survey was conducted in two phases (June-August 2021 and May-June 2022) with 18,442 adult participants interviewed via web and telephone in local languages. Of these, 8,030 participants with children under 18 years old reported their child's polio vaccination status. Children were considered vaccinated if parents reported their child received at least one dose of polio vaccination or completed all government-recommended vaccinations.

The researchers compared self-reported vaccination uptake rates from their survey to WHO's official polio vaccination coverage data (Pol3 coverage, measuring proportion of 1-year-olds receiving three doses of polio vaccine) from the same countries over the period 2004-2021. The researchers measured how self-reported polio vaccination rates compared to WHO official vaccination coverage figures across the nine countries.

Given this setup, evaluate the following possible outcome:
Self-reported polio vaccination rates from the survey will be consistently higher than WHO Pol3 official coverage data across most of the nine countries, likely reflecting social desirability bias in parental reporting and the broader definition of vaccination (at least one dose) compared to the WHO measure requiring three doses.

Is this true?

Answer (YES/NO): NO